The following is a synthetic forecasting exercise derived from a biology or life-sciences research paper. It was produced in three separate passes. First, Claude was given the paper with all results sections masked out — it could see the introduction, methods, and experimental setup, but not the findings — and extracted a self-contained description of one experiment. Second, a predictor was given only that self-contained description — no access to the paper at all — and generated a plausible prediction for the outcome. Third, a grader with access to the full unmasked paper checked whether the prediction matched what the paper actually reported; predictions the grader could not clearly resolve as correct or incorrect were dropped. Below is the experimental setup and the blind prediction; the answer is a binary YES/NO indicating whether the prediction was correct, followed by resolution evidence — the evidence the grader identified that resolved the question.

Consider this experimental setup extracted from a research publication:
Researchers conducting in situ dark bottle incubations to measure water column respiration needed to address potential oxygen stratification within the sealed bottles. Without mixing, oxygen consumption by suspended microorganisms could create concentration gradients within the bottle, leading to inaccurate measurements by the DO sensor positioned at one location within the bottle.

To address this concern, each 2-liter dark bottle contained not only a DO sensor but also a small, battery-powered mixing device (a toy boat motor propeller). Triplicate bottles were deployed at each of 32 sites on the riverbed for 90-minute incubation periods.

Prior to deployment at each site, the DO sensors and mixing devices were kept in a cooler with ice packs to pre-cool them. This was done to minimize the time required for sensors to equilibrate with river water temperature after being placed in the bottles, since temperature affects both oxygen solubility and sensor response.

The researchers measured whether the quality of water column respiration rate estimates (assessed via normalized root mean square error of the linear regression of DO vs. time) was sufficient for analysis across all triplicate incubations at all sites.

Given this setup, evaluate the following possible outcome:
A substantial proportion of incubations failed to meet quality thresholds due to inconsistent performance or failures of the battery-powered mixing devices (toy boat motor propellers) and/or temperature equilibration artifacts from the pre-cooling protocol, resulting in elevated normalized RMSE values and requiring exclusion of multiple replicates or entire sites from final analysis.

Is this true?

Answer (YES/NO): NO